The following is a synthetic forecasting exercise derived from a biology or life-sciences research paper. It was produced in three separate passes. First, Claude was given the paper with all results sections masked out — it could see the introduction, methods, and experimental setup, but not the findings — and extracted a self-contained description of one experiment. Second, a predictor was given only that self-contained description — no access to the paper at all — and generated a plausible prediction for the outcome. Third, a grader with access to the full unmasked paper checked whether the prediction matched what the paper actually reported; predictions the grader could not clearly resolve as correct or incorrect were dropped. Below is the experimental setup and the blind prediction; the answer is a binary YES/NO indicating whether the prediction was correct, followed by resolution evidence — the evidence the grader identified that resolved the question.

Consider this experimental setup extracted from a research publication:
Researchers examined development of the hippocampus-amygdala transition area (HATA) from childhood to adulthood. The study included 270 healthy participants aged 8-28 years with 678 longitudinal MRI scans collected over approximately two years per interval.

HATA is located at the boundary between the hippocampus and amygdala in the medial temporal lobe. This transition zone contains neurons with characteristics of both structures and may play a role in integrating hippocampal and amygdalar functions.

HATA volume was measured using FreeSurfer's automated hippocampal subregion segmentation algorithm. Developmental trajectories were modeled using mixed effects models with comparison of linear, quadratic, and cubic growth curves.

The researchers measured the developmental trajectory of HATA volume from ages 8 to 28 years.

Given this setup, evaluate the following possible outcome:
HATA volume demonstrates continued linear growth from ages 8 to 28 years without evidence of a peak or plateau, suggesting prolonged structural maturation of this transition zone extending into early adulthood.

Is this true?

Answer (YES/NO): NO